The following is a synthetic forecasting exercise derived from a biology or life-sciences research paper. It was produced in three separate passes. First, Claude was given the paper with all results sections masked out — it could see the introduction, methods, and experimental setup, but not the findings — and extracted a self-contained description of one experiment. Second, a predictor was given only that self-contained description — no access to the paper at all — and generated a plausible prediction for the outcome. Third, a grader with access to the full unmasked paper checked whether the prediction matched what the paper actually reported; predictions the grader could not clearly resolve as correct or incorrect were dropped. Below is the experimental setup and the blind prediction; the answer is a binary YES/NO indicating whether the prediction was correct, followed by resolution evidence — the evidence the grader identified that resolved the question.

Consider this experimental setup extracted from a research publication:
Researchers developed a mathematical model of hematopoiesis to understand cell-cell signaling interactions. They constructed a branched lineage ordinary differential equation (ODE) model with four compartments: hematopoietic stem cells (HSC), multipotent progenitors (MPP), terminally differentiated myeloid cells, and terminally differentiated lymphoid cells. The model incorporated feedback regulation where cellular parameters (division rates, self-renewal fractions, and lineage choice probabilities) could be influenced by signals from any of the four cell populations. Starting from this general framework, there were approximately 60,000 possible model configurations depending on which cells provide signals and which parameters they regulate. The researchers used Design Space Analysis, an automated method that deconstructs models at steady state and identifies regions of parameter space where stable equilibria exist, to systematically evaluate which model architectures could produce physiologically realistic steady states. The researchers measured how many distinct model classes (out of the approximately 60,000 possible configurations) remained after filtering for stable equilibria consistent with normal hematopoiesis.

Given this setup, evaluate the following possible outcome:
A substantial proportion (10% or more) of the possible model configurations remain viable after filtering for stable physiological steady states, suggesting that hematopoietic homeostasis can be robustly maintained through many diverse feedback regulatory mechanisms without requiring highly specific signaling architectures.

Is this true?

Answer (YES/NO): YES